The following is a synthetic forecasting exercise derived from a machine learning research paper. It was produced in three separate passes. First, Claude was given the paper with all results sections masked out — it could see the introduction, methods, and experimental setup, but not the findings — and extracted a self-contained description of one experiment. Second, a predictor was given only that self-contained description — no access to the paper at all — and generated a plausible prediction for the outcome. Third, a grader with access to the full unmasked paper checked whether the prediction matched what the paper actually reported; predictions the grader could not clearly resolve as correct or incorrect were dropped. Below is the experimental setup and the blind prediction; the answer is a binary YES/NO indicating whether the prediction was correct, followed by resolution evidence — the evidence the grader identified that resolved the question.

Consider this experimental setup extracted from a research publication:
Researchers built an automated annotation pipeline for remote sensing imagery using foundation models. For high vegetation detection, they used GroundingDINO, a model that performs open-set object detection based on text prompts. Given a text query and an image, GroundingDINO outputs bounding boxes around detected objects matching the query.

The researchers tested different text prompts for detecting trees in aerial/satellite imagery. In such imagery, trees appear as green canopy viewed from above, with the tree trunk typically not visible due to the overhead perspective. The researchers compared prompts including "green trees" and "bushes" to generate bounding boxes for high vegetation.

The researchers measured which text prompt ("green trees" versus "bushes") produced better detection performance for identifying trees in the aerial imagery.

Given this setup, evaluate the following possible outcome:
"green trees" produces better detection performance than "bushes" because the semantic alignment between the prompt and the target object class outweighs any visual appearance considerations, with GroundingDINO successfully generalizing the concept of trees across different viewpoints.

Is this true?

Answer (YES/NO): NO